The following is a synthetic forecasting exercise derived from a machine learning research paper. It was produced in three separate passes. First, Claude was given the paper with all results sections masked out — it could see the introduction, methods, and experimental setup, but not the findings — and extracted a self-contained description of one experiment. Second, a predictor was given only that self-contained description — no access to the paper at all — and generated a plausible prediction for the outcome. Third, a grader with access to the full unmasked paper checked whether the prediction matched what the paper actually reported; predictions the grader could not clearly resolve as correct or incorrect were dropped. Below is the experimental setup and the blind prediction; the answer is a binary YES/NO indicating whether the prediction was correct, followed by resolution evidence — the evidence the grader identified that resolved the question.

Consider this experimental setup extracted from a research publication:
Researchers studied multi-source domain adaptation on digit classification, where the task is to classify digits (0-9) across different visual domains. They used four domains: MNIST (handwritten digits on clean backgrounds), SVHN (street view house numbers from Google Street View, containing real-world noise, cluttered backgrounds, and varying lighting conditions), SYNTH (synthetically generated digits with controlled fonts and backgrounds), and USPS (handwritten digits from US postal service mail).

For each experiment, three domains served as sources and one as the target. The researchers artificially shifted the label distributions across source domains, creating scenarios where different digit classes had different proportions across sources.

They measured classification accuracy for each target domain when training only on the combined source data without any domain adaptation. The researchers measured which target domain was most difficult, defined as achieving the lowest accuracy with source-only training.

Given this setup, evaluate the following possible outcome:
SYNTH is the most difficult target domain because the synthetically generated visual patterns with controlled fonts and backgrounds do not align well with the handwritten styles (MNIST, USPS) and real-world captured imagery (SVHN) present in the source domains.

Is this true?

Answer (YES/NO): NO